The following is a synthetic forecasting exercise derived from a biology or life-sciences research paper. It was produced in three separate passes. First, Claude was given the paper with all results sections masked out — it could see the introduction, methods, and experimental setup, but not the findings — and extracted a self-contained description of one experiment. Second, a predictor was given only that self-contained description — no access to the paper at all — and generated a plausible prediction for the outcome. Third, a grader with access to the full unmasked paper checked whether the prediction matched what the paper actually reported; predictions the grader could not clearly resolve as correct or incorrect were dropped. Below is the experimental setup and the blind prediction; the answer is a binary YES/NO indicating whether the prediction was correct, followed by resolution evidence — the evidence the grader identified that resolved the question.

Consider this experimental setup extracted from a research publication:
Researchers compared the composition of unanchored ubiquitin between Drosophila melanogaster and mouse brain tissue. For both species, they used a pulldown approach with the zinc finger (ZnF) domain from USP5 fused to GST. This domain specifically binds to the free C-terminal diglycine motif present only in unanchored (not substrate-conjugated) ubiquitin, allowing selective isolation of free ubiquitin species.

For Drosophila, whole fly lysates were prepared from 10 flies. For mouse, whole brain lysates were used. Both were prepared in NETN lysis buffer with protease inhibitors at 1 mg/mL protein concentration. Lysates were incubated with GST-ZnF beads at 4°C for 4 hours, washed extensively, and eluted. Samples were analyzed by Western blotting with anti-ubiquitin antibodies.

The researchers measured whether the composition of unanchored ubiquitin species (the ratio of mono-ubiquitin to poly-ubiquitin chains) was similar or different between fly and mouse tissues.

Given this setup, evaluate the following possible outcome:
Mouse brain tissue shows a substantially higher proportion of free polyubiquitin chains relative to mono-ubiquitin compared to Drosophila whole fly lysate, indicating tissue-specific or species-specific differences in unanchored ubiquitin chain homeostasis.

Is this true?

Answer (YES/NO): NO